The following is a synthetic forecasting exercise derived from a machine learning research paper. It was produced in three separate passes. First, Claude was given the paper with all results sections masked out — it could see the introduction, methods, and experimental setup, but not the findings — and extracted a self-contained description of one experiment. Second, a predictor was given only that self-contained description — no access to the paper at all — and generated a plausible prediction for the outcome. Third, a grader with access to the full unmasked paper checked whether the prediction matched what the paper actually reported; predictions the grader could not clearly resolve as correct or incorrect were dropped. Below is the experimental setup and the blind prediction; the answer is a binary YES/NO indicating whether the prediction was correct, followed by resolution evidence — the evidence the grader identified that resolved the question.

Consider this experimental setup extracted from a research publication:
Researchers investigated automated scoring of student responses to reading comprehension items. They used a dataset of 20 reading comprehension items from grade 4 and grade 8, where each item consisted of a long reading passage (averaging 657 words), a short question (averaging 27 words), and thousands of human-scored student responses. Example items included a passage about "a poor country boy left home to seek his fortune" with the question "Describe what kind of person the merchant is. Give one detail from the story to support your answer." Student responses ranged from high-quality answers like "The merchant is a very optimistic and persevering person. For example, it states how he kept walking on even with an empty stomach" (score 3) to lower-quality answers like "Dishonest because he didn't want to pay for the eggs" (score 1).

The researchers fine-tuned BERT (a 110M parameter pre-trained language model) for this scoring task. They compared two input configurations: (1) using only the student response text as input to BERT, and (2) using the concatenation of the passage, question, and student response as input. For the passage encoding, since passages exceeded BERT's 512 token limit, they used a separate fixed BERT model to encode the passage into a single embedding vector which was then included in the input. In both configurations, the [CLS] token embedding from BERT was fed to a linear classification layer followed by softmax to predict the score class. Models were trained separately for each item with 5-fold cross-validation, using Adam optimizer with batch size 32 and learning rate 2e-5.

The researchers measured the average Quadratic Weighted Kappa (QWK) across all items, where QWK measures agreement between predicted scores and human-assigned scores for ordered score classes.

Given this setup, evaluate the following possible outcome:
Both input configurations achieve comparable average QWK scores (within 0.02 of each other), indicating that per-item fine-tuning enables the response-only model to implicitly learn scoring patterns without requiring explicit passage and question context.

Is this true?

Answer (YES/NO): YES